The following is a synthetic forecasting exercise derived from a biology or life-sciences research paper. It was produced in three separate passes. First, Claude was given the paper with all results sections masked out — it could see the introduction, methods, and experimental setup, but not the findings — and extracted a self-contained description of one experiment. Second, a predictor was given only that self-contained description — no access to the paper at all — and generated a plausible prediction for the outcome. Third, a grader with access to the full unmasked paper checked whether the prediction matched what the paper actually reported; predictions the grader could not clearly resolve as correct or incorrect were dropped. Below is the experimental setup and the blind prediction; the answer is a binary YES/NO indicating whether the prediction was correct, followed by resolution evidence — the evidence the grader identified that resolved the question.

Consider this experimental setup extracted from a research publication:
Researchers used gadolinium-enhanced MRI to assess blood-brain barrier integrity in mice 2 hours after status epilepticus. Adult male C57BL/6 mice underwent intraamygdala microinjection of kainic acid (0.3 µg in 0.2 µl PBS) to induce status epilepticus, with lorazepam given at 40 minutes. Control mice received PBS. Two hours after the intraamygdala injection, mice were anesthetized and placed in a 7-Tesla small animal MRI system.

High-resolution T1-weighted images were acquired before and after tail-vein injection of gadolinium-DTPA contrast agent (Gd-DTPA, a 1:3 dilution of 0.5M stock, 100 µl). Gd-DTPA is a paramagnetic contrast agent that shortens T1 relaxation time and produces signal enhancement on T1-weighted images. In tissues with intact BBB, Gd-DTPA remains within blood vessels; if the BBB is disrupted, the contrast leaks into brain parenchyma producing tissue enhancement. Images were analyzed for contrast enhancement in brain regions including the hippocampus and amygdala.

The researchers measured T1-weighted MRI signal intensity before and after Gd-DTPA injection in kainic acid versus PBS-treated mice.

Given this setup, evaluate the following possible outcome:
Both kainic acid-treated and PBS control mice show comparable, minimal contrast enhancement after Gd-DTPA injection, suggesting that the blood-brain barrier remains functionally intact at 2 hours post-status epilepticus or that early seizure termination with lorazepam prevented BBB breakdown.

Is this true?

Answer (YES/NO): NO